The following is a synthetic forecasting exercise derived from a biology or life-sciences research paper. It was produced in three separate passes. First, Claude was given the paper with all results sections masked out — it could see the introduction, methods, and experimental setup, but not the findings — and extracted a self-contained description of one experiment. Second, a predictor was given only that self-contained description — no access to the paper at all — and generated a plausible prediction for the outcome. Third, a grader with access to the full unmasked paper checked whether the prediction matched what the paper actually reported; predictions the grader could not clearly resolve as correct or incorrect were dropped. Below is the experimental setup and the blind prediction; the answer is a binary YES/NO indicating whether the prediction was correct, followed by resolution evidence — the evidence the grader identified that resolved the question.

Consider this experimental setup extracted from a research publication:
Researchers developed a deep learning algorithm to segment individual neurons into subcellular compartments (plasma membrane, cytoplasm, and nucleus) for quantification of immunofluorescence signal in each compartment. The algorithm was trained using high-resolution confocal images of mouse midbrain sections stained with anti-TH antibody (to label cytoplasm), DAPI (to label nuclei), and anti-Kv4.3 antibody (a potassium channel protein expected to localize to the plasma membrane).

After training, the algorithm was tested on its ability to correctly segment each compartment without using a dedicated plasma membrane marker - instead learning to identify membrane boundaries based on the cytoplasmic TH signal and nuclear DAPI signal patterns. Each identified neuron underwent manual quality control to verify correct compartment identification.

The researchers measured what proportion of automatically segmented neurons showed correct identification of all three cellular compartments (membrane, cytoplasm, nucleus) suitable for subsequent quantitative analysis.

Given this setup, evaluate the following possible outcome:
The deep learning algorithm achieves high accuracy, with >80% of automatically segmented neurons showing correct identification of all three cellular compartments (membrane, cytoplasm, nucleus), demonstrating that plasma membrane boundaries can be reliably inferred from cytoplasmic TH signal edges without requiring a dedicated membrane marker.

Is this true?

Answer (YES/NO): YES